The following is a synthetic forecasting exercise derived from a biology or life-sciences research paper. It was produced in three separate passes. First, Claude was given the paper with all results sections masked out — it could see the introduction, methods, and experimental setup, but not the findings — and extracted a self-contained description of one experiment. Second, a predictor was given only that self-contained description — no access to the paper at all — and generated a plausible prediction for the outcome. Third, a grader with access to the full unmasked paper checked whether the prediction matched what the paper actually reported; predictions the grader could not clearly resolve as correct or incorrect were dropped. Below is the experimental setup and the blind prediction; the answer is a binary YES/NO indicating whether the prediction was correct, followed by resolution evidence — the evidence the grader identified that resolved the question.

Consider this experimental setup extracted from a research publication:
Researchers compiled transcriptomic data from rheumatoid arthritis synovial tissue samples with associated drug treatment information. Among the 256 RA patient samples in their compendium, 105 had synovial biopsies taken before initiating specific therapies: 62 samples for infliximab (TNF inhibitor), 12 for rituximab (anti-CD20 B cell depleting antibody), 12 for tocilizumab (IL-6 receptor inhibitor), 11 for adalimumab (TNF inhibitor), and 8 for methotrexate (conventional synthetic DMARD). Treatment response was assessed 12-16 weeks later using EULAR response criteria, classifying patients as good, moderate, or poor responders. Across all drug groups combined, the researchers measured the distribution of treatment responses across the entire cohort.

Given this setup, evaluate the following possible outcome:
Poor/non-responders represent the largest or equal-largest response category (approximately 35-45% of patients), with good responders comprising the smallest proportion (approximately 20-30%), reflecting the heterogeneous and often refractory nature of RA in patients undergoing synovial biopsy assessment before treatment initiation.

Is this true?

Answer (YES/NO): NO